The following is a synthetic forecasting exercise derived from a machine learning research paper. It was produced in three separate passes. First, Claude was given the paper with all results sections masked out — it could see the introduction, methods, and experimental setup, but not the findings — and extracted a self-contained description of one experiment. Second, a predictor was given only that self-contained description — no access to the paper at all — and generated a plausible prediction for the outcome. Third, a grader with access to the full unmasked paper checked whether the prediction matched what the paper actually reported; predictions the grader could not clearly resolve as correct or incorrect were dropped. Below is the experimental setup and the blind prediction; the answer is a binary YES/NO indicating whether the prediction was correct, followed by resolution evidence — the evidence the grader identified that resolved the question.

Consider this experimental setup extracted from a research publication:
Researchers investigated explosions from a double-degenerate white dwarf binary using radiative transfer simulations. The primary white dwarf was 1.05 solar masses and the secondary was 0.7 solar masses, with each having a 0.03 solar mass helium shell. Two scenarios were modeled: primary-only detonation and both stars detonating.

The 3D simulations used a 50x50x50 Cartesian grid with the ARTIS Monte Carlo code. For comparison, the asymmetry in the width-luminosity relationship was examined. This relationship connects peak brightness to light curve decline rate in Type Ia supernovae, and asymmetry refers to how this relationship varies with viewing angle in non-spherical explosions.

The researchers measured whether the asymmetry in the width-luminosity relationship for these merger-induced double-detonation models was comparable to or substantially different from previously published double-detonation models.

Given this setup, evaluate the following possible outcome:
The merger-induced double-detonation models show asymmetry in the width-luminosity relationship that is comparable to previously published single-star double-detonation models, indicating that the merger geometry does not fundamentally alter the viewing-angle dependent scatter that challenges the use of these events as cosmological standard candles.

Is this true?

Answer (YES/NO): YES